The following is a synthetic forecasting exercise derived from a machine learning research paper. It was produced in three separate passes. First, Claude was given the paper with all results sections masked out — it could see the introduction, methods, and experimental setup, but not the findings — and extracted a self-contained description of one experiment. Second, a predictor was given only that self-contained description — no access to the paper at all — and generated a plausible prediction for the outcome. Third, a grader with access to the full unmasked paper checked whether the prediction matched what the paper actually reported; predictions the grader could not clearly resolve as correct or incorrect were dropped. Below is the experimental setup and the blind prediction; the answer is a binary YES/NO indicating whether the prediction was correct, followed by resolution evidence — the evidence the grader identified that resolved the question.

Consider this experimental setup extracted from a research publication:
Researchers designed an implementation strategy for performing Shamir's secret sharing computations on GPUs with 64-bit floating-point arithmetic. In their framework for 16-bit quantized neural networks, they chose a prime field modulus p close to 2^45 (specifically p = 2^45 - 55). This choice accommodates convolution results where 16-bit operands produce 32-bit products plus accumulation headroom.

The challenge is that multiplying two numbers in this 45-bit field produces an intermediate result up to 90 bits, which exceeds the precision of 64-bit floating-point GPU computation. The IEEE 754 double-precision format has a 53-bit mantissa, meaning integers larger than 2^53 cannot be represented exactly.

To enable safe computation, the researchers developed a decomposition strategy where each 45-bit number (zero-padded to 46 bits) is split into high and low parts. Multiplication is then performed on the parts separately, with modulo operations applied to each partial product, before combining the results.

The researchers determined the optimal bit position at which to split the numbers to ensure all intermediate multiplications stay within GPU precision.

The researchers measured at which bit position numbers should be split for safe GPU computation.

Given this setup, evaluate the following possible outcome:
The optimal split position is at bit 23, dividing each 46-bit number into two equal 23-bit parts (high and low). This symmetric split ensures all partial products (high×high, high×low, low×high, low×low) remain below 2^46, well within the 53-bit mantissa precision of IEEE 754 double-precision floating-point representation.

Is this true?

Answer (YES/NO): YES